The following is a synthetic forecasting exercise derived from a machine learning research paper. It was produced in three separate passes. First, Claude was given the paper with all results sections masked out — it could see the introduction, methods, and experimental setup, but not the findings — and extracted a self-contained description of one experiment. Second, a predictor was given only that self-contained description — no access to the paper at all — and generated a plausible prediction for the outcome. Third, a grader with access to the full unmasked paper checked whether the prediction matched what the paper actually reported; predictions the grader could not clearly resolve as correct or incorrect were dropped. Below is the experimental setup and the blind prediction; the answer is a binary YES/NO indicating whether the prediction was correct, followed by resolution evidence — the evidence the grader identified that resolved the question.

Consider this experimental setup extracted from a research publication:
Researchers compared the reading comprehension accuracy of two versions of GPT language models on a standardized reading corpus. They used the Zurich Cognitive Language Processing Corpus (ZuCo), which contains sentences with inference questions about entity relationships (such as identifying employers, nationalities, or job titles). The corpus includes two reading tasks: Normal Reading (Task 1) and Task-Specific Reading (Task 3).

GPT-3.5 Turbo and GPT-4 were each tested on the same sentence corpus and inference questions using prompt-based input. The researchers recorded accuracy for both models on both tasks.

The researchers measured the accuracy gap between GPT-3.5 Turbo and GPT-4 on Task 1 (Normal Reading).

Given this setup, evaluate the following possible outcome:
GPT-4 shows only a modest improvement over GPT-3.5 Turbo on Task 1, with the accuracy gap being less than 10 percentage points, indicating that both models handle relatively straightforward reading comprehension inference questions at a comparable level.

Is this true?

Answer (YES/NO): YES